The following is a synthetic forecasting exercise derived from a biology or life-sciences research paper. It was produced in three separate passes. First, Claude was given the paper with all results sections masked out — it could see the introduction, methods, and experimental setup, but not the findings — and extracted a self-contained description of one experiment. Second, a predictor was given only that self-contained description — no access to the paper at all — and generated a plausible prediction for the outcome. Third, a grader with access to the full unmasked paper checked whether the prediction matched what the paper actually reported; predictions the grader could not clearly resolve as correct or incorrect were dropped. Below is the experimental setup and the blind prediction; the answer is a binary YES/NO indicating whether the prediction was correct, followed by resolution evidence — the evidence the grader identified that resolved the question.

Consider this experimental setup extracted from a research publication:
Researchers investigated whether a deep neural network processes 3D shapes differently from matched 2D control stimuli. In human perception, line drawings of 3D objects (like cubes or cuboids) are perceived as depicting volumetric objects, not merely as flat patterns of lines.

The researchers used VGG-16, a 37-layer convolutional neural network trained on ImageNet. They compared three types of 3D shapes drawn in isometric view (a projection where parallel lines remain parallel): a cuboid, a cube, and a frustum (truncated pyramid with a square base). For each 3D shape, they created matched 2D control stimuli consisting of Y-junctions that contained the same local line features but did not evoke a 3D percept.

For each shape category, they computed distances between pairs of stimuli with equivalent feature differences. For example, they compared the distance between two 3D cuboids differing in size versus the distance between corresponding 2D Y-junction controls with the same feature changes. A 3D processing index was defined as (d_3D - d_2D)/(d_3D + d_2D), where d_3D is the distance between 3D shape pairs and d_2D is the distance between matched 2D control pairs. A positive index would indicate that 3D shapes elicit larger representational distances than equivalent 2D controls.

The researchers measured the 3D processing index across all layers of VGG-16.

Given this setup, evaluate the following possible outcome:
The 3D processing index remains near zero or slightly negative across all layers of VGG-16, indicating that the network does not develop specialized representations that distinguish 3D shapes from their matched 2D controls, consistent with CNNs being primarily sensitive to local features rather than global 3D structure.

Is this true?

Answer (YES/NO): YES